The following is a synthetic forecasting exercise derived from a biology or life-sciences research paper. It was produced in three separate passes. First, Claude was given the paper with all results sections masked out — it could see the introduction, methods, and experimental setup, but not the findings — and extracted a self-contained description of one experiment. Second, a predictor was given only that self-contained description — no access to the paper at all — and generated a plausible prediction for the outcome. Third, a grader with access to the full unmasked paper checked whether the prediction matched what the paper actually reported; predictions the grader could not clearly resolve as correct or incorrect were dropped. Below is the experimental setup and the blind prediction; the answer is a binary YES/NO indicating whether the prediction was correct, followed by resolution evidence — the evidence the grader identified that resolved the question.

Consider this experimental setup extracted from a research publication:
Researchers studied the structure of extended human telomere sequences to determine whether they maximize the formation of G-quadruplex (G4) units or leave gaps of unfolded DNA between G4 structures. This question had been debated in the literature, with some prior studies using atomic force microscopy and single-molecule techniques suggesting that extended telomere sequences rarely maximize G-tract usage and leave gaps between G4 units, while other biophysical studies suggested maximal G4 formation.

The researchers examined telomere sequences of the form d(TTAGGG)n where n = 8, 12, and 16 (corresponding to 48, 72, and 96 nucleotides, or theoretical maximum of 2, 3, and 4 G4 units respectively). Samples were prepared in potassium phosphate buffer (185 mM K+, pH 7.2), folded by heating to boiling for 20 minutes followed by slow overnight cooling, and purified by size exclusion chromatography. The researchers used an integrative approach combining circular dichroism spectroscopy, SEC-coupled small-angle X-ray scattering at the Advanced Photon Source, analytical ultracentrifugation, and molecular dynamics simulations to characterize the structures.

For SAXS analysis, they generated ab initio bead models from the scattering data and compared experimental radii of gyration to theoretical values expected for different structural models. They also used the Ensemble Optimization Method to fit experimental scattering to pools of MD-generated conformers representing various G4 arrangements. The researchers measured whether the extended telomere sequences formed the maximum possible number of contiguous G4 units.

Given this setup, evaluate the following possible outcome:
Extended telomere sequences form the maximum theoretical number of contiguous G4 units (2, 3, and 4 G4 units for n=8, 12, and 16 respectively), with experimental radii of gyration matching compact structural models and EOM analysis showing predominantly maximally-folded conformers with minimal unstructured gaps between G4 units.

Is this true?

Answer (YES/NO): YES